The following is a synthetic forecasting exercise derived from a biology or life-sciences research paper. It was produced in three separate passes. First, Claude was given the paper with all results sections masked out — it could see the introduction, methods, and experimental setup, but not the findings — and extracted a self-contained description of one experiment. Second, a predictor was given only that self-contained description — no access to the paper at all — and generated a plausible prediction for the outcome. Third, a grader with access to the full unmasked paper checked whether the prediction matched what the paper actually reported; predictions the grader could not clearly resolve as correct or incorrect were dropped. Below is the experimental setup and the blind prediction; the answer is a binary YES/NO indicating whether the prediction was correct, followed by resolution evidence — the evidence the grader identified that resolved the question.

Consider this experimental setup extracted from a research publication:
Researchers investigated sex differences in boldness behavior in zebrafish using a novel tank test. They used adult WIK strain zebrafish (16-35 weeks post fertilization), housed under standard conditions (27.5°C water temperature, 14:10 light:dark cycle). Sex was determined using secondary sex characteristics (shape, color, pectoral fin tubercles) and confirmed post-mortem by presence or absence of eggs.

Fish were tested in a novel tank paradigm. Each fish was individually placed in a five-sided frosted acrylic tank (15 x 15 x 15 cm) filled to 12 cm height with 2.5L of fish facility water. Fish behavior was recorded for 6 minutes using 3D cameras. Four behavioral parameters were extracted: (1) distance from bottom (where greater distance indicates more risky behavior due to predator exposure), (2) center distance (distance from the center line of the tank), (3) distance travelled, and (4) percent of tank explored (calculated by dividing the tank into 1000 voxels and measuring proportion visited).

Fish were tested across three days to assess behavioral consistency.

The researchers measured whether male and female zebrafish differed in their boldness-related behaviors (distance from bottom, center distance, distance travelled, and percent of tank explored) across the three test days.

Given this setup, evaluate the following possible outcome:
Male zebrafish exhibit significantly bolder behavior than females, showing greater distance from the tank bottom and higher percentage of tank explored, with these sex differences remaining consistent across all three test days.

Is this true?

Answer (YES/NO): NO